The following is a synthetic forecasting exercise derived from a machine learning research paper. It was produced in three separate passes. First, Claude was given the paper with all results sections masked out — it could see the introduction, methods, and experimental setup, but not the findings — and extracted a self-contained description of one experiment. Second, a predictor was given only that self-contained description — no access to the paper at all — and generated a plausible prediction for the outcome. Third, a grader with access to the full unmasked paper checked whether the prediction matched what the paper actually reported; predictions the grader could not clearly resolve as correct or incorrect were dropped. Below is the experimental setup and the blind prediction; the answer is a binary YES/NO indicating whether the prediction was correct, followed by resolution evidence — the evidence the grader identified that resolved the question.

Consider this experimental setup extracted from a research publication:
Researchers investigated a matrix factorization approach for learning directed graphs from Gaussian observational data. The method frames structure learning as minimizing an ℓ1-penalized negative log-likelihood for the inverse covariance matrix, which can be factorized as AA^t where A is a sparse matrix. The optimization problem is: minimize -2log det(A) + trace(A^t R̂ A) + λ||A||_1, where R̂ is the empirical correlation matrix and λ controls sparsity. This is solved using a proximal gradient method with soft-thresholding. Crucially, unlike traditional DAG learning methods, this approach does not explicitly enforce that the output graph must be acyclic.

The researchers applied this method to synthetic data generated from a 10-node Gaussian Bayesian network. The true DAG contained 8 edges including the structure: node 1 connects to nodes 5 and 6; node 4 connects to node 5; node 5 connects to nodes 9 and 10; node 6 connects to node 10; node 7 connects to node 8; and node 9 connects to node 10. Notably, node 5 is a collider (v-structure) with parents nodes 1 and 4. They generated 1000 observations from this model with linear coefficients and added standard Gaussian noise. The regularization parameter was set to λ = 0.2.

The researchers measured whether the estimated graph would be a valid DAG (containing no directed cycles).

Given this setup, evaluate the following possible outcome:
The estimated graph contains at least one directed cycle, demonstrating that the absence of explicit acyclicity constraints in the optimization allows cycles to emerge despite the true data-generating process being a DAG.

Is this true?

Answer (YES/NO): YES